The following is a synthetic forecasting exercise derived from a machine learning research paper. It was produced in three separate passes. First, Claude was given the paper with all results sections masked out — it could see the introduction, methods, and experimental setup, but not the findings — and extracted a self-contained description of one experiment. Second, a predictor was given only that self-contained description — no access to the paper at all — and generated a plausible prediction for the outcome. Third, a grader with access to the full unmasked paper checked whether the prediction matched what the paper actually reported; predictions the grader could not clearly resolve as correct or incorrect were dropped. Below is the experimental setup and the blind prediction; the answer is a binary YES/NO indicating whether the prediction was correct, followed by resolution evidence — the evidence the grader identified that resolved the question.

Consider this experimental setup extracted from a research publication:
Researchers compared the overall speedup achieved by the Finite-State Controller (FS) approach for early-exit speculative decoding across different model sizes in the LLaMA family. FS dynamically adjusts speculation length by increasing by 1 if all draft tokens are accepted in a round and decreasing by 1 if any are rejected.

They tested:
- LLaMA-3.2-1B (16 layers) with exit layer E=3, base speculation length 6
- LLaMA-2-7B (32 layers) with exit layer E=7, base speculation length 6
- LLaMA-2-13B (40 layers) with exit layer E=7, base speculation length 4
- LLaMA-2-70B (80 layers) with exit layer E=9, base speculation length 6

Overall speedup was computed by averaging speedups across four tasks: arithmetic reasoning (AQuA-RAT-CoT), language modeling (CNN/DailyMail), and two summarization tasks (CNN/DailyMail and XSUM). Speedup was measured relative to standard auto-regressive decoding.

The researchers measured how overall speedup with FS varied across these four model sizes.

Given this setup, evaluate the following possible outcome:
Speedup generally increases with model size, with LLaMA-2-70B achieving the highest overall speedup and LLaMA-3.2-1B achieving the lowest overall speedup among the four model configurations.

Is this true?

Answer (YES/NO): NO